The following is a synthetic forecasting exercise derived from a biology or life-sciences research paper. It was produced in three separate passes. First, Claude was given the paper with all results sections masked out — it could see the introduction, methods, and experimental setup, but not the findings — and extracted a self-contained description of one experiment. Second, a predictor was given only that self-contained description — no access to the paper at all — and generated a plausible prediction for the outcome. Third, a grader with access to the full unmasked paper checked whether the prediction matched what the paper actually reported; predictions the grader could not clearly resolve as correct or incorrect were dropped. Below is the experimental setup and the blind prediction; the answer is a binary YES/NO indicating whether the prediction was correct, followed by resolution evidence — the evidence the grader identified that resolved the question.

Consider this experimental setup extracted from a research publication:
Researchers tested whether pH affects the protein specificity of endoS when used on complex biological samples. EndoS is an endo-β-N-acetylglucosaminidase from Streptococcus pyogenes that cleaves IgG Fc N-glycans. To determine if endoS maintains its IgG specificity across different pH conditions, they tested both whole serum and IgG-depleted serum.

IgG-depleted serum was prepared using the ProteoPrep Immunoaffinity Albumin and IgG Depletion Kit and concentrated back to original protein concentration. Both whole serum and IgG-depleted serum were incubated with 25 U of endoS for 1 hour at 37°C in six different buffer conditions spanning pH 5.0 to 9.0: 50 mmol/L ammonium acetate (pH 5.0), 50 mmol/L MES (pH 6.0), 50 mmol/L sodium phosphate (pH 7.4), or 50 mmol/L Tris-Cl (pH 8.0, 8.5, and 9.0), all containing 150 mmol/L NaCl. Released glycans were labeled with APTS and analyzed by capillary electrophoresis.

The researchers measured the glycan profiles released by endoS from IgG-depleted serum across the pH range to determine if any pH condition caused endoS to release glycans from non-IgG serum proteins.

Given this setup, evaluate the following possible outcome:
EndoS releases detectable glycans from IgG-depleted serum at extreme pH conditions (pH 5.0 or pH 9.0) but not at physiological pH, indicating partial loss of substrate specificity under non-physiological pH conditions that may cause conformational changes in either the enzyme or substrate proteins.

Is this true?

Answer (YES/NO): NO